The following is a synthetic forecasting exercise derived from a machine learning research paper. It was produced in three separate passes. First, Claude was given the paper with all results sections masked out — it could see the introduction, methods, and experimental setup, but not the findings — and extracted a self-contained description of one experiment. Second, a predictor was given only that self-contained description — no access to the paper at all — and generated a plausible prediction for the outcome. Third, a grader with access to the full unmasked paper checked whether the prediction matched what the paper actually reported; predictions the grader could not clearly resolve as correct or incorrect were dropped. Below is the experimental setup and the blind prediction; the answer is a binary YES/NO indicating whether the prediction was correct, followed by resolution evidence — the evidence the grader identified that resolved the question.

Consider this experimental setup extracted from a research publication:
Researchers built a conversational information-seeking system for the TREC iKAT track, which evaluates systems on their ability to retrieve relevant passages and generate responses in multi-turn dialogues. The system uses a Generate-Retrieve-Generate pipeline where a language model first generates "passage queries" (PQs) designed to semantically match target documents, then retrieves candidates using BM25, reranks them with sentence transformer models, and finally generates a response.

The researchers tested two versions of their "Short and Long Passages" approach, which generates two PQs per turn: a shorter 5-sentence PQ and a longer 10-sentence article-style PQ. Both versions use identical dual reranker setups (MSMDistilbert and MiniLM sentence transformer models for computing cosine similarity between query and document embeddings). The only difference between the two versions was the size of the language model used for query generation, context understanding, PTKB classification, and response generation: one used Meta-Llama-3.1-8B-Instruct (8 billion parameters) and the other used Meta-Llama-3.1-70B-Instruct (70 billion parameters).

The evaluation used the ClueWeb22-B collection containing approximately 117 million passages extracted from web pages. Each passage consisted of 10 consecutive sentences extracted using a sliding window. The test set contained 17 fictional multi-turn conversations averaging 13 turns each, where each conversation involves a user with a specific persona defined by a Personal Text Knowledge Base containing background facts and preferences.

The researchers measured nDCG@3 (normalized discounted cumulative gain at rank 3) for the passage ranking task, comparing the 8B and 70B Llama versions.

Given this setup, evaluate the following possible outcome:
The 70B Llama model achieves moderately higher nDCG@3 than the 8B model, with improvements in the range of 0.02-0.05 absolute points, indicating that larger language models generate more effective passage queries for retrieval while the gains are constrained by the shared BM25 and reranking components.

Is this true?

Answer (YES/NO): NO